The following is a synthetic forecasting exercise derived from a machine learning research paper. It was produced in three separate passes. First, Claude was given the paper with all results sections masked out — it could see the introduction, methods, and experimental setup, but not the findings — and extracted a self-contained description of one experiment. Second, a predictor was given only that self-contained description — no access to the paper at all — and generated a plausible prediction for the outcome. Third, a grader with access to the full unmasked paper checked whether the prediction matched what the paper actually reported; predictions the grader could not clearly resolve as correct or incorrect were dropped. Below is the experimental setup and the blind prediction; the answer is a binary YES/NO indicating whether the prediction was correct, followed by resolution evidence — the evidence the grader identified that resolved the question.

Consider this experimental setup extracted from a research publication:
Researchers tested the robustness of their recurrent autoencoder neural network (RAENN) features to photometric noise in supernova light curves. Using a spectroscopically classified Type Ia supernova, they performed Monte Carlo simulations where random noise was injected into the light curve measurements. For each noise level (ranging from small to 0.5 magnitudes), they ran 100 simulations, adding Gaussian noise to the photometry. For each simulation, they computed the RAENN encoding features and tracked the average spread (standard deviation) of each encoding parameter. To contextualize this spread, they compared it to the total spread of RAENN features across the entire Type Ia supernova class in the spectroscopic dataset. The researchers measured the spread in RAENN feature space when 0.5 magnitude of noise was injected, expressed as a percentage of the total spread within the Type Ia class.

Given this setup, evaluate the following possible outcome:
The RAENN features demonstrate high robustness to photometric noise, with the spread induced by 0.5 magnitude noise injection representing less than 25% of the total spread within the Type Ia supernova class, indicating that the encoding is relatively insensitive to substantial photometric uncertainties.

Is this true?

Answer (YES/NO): NO